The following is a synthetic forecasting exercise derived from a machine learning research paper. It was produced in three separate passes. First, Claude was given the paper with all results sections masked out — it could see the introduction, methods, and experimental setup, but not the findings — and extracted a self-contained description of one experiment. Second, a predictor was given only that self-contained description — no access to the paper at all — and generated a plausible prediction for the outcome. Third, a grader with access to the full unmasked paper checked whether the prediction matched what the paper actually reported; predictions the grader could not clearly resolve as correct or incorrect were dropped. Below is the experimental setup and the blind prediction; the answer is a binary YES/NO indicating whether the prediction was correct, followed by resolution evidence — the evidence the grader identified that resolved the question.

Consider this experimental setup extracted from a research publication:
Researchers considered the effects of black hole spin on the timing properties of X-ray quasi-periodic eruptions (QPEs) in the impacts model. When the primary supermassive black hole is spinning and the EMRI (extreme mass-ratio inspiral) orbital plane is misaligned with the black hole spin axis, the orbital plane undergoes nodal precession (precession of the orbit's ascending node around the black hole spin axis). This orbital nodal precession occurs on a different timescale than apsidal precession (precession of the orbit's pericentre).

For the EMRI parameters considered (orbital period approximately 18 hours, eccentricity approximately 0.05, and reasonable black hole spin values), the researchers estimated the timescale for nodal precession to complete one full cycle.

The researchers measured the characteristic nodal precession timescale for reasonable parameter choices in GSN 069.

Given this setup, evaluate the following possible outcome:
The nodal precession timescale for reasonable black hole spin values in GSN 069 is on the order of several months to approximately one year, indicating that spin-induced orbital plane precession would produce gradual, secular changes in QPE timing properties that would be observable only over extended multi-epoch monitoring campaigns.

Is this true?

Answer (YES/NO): YES